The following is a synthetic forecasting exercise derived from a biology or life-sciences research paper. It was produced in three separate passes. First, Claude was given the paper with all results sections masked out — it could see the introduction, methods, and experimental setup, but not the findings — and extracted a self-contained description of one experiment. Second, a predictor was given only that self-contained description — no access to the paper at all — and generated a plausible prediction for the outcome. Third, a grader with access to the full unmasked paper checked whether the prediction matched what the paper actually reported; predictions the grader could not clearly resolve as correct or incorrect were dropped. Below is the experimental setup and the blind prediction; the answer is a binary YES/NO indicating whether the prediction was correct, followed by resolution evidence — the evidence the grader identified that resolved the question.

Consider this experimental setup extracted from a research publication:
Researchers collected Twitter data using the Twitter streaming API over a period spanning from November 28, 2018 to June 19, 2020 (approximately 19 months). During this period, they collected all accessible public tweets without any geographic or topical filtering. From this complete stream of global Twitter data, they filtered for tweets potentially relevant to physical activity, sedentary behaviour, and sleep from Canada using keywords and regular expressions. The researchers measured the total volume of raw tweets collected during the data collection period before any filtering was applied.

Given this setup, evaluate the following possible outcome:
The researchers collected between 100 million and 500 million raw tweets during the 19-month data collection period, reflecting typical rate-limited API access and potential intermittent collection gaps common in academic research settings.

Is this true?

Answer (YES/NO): NO